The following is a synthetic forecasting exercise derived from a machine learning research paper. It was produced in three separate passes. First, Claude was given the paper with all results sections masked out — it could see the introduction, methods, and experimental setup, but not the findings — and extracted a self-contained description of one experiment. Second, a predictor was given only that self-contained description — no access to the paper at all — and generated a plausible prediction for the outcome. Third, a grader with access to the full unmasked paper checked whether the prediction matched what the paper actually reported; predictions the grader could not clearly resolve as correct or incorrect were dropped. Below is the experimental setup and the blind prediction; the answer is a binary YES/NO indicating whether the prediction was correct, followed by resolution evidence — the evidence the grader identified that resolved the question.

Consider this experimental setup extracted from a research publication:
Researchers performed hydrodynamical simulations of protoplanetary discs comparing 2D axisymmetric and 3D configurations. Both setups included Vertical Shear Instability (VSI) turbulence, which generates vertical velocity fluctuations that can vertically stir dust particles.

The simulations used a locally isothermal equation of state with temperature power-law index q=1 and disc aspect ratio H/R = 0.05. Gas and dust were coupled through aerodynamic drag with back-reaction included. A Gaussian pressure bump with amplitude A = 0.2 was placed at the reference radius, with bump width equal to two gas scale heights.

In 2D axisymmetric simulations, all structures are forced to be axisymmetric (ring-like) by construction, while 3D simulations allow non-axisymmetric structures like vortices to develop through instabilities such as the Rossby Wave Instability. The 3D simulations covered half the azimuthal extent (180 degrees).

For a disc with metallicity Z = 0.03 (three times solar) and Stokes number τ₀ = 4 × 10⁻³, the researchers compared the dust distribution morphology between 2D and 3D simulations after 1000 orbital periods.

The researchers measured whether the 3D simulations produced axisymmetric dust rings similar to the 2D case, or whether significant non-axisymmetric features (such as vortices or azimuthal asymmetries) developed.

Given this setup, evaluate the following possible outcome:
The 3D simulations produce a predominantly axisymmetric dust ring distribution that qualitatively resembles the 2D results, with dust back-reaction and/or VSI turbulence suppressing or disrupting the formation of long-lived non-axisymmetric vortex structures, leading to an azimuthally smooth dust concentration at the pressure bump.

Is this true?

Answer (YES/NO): NO